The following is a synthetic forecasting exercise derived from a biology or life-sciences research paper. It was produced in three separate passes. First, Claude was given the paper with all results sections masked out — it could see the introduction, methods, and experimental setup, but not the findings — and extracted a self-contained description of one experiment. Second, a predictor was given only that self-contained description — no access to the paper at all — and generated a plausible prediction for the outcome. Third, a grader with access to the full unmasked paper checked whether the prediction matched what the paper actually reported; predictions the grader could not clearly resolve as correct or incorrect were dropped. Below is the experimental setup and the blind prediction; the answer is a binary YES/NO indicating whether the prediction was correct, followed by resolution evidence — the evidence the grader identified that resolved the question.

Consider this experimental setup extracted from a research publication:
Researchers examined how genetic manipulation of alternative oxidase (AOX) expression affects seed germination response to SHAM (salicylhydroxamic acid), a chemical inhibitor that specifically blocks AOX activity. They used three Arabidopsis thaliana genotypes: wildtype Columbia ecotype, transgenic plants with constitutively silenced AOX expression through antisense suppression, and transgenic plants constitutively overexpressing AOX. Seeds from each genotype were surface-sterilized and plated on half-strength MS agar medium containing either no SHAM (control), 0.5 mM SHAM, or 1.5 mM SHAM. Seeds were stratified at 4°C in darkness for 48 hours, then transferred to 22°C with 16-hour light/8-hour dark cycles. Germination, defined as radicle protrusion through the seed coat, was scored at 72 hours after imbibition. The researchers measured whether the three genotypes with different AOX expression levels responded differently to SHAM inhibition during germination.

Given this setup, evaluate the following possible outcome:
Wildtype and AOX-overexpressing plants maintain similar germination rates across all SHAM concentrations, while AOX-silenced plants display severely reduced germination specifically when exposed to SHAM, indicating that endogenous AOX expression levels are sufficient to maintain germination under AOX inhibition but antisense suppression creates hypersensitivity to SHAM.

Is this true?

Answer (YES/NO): NO